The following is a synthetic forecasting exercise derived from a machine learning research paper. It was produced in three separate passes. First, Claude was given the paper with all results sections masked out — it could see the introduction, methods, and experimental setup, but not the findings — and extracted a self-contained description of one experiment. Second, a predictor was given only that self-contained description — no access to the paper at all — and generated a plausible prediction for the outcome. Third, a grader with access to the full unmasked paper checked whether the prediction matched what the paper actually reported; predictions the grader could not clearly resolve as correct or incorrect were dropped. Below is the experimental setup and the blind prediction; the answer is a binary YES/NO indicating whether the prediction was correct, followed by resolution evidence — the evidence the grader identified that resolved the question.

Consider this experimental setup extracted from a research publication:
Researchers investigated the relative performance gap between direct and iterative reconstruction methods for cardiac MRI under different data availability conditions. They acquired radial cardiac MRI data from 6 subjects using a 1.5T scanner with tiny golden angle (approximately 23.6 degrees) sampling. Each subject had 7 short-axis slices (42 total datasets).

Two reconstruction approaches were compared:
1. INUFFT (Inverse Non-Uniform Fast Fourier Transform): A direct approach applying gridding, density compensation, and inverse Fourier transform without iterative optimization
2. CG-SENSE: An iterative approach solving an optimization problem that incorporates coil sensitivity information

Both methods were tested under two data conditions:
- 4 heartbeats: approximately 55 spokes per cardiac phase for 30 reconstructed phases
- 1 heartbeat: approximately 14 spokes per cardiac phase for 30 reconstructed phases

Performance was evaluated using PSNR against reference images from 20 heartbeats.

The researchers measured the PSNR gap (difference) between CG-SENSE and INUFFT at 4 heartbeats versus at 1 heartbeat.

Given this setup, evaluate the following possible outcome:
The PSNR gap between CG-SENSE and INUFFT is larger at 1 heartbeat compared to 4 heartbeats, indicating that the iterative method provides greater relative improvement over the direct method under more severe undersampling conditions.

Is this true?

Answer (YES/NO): YES